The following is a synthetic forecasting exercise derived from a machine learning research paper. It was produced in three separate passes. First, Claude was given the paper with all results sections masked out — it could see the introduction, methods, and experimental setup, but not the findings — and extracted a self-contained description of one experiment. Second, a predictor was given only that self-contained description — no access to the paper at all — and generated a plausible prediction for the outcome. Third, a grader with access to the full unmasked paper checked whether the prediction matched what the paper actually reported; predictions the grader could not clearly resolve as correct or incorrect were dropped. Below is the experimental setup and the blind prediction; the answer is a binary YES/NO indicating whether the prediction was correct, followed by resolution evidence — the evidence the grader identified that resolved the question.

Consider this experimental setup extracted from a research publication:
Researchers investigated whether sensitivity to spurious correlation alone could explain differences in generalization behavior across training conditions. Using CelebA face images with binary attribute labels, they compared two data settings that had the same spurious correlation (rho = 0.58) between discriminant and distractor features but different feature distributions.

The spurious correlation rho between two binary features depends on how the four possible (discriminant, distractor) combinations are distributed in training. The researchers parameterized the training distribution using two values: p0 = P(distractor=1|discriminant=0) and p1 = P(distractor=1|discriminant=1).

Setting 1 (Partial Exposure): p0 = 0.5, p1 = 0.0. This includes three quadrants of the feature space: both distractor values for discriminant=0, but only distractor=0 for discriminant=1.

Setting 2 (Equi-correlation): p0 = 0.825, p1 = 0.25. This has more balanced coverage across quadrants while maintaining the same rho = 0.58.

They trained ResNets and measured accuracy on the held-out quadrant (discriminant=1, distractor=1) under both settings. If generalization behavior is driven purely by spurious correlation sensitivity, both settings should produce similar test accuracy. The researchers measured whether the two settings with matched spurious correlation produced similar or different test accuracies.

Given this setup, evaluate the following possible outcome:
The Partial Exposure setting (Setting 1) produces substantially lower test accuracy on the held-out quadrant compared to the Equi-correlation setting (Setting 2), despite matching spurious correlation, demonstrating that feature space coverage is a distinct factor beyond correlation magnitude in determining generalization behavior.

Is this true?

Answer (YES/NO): YES